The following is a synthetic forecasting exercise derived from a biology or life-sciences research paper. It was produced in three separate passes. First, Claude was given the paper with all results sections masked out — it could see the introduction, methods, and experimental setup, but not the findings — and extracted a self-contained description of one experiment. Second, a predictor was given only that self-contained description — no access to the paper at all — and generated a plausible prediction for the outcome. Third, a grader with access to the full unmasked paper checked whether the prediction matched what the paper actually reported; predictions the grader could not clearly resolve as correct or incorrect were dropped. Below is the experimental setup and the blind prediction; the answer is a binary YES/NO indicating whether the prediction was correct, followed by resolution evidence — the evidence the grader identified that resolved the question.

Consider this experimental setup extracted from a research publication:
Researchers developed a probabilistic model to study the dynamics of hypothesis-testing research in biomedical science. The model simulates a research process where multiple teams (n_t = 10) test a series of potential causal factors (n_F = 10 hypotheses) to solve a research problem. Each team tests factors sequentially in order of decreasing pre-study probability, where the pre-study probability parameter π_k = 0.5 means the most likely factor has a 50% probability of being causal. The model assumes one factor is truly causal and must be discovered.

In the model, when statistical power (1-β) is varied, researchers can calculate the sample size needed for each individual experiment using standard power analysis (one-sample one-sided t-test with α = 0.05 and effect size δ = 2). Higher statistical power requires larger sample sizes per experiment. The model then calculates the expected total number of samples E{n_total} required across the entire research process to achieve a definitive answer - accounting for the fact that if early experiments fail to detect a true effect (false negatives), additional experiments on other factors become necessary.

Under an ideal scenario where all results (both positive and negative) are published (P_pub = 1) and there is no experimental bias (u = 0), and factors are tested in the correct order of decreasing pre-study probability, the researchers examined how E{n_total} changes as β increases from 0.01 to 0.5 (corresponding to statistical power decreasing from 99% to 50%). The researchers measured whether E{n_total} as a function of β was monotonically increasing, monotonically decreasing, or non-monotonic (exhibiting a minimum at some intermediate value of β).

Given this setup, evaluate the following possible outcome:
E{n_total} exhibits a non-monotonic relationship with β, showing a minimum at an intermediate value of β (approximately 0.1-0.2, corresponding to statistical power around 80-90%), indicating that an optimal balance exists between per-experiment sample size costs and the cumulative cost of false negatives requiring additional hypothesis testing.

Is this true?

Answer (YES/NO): YES